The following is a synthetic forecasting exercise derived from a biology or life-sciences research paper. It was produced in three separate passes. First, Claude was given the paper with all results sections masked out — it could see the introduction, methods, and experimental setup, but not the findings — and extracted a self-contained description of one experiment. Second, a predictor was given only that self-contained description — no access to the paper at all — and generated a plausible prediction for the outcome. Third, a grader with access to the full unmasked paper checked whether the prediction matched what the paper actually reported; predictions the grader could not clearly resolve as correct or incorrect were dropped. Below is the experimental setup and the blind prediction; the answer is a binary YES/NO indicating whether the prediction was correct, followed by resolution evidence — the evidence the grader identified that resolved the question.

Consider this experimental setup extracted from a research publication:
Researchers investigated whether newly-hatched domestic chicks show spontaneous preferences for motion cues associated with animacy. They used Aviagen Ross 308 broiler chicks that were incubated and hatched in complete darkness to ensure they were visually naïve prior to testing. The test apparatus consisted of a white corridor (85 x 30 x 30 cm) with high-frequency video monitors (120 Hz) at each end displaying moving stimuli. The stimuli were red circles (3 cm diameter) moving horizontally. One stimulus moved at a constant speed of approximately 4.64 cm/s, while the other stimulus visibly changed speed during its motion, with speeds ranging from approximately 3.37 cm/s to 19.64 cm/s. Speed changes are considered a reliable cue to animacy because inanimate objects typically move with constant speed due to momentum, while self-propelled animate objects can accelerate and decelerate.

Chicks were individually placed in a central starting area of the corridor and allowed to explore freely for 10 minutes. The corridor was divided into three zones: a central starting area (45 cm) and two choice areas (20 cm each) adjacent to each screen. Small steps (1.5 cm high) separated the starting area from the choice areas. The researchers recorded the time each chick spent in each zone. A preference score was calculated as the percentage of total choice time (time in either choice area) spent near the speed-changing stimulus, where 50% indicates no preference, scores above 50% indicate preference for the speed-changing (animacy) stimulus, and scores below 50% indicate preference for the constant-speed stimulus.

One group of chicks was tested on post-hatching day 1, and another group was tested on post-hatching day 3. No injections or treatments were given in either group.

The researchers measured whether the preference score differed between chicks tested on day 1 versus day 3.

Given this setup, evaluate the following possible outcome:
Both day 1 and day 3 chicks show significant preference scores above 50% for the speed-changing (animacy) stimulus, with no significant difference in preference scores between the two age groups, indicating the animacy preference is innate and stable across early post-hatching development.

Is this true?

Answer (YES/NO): NO